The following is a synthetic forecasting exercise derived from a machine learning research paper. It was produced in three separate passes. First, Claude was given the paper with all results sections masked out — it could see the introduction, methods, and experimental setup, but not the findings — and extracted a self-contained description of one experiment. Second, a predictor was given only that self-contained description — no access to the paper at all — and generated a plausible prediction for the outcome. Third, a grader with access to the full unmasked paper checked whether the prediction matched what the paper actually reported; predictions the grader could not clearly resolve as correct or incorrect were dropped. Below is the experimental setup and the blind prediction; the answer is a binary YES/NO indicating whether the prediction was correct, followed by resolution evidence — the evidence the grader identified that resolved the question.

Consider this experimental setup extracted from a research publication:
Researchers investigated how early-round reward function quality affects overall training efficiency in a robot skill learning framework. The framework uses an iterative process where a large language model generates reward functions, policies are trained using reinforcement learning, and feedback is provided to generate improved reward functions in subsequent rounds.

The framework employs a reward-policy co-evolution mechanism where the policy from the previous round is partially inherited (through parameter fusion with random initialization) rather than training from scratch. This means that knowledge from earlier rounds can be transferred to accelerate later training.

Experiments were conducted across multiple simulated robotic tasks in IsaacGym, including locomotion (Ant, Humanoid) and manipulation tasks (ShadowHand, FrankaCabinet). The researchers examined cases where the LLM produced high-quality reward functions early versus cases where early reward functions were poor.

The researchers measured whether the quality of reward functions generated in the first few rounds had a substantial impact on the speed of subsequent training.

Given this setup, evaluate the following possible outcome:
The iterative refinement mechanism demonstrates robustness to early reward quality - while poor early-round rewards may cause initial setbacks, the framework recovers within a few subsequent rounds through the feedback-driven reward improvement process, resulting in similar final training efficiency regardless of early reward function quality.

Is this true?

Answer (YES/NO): NO